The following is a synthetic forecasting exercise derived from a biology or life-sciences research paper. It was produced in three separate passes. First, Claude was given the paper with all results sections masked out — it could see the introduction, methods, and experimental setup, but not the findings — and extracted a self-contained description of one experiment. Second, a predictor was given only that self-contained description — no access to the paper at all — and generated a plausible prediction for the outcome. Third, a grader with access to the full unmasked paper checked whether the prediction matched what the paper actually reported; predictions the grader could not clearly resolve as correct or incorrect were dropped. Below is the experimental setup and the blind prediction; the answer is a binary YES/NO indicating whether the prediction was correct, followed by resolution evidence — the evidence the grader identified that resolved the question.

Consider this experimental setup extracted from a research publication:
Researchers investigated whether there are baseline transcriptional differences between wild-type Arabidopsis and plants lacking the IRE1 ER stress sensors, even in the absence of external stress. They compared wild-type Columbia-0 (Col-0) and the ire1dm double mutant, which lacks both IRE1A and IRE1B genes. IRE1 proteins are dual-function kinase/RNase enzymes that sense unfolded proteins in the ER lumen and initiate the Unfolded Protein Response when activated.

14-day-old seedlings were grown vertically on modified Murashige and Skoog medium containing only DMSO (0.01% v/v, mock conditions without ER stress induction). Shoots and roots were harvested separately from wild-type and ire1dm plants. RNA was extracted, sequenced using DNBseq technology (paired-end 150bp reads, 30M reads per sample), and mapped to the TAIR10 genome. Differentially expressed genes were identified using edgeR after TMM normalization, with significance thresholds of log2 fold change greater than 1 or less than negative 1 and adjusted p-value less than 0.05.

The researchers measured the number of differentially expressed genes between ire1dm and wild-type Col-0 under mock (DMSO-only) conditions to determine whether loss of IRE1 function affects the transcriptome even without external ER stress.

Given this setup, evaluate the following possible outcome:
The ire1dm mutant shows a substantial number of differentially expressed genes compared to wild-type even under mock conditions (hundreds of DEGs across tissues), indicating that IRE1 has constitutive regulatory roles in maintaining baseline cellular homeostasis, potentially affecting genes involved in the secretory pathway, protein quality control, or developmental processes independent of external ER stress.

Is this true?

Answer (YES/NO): NO